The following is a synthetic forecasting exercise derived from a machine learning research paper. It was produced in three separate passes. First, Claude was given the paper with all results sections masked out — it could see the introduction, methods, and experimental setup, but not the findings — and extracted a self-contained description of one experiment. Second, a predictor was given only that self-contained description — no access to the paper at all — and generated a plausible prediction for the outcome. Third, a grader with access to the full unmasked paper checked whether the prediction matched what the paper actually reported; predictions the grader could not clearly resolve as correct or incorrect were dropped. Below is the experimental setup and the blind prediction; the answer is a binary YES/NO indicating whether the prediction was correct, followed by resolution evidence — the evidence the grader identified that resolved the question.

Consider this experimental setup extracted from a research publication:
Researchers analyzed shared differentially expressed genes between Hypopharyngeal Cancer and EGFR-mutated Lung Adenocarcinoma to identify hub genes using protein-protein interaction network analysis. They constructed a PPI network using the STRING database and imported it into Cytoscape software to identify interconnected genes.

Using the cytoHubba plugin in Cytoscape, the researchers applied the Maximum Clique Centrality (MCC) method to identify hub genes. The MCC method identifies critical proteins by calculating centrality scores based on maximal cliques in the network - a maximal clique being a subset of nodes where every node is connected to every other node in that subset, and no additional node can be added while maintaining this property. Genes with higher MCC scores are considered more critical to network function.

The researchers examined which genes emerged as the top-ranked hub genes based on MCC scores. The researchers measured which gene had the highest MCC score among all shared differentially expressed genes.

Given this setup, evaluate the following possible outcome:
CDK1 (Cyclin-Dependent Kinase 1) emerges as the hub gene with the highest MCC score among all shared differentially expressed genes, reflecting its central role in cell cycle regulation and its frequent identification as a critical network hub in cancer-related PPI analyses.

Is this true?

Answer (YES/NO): NO